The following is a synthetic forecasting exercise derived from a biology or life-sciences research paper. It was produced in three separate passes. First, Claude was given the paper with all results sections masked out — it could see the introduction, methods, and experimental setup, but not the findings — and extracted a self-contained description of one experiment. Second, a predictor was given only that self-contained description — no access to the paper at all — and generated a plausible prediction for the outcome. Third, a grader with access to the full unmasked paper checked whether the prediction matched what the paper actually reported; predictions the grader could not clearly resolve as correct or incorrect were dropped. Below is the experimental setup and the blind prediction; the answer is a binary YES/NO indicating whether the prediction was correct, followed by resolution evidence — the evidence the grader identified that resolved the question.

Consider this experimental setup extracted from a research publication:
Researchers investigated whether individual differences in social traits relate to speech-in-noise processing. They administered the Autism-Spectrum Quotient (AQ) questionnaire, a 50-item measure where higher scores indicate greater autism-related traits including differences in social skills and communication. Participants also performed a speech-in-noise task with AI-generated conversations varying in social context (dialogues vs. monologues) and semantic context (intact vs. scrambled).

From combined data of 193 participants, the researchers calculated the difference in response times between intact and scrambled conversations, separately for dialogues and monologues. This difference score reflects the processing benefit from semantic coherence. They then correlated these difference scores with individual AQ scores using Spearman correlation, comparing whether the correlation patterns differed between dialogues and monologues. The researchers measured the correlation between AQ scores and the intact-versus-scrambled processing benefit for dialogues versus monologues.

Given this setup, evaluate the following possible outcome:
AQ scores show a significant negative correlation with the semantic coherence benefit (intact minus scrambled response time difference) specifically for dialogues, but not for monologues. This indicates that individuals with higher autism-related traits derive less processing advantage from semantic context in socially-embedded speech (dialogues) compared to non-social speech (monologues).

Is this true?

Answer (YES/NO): YES